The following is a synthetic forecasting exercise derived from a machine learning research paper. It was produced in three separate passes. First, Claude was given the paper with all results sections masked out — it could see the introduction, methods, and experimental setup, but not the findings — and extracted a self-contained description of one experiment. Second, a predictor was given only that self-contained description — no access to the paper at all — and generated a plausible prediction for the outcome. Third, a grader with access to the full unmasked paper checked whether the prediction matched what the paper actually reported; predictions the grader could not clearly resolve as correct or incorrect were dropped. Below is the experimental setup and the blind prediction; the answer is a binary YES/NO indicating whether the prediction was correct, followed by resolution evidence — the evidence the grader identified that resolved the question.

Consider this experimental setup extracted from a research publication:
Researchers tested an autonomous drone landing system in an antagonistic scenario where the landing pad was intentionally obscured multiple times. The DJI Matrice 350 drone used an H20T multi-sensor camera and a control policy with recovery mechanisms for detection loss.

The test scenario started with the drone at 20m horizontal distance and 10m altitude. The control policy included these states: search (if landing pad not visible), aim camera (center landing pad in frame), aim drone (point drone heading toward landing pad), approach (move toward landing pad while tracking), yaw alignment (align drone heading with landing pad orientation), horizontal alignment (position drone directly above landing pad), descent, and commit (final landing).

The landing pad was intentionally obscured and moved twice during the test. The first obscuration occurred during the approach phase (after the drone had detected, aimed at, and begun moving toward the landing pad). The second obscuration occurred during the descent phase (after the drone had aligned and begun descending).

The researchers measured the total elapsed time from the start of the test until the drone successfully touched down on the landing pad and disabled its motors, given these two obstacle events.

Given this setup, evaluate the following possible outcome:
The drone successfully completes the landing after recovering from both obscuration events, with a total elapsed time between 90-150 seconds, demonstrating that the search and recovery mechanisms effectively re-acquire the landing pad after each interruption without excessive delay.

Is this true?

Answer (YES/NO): YES